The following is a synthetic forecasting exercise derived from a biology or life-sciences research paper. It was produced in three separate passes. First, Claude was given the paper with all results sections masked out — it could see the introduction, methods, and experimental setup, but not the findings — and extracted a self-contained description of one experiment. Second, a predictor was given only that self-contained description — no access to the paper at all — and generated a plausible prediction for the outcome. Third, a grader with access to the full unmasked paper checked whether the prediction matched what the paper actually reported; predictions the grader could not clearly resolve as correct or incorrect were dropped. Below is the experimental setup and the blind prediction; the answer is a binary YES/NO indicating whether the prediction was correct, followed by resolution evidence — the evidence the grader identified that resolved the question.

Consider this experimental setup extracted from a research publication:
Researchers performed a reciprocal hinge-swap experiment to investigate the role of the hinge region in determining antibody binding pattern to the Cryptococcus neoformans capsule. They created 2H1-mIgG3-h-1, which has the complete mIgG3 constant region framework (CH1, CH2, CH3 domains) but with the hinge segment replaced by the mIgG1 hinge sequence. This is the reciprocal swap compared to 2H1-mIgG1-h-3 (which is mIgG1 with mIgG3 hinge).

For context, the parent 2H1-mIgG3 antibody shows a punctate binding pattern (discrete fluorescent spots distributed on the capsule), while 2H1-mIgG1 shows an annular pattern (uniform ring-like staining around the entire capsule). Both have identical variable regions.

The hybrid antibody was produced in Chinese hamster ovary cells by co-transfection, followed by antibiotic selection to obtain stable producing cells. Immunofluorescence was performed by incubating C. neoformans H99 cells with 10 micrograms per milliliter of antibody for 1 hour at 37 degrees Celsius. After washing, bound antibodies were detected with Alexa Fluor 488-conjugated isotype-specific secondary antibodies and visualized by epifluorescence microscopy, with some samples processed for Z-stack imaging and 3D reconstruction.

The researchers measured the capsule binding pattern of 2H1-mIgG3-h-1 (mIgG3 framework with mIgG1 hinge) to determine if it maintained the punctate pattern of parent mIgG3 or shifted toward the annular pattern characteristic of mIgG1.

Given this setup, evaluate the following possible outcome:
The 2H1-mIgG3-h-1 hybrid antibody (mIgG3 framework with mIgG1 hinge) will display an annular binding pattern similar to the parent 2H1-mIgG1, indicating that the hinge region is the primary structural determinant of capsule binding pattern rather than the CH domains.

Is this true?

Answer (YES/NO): YES